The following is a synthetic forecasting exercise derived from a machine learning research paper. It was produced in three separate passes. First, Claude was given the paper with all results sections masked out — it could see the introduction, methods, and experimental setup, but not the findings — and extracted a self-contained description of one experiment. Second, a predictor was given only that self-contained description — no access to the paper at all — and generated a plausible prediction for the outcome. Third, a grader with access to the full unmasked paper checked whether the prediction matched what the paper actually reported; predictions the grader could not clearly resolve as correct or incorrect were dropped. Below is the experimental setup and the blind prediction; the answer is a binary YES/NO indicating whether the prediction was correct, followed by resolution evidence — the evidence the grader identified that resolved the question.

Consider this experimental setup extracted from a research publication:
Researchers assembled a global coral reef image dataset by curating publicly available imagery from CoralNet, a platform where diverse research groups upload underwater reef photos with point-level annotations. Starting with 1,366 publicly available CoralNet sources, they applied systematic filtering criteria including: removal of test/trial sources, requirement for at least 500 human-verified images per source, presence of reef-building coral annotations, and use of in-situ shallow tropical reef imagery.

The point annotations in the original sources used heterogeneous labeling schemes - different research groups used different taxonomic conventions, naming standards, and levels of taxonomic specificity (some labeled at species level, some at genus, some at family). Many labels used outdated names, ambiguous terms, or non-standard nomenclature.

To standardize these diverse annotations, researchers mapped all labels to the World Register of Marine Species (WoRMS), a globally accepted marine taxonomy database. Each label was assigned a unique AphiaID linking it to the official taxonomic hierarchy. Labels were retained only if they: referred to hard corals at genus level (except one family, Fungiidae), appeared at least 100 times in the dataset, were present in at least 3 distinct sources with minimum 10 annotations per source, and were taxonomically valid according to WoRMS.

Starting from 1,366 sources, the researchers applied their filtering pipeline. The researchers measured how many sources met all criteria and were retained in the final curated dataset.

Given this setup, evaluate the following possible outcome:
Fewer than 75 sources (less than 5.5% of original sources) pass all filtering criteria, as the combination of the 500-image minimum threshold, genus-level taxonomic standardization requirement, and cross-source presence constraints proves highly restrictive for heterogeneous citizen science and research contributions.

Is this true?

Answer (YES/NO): NO